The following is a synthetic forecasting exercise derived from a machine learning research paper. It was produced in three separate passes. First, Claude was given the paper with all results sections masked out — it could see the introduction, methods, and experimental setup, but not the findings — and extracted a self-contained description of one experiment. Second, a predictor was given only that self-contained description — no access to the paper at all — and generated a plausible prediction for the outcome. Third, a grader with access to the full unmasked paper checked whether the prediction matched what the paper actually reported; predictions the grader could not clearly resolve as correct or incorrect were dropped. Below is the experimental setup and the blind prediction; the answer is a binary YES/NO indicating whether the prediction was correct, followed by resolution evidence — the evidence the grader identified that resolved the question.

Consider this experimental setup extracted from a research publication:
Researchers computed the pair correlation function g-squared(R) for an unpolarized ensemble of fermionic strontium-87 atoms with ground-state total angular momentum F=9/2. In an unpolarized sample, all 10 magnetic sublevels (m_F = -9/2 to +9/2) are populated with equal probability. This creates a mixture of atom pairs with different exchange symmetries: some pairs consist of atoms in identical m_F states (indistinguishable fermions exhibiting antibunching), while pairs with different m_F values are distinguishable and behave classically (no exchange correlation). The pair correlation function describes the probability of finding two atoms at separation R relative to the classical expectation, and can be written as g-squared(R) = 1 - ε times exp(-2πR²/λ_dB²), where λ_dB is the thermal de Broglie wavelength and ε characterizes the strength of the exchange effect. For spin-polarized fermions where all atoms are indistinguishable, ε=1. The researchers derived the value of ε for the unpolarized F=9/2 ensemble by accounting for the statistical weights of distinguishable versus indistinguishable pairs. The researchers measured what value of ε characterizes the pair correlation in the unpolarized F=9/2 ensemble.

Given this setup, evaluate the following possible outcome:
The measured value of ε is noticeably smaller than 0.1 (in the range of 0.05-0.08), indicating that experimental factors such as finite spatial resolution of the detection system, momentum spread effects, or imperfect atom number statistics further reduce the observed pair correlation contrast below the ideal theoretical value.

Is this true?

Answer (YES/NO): NO